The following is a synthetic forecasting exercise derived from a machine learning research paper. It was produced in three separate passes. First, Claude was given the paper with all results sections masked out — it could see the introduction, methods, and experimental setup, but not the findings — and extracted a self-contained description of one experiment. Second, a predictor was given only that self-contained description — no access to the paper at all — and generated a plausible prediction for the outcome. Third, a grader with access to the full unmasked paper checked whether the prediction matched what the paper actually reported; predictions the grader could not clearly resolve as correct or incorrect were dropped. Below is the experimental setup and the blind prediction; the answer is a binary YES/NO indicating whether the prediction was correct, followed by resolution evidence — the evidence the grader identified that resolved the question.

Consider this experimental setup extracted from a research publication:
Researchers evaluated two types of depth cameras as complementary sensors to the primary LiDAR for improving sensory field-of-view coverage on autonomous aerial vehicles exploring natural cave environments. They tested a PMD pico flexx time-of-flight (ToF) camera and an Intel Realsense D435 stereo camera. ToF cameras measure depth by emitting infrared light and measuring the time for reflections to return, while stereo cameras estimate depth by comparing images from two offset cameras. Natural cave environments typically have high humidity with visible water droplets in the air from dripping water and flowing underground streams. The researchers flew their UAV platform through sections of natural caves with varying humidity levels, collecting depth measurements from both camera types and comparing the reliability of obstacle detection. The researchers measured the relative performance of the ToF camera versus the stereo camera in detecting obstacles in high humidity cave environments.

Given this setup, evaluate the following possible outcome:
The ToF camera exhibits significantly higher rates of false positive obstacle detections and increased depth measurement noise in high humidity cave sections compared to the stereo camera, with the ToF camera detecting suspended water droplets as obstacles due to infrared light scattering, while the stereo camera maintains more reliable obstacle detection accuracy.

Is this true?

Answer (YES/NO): NO